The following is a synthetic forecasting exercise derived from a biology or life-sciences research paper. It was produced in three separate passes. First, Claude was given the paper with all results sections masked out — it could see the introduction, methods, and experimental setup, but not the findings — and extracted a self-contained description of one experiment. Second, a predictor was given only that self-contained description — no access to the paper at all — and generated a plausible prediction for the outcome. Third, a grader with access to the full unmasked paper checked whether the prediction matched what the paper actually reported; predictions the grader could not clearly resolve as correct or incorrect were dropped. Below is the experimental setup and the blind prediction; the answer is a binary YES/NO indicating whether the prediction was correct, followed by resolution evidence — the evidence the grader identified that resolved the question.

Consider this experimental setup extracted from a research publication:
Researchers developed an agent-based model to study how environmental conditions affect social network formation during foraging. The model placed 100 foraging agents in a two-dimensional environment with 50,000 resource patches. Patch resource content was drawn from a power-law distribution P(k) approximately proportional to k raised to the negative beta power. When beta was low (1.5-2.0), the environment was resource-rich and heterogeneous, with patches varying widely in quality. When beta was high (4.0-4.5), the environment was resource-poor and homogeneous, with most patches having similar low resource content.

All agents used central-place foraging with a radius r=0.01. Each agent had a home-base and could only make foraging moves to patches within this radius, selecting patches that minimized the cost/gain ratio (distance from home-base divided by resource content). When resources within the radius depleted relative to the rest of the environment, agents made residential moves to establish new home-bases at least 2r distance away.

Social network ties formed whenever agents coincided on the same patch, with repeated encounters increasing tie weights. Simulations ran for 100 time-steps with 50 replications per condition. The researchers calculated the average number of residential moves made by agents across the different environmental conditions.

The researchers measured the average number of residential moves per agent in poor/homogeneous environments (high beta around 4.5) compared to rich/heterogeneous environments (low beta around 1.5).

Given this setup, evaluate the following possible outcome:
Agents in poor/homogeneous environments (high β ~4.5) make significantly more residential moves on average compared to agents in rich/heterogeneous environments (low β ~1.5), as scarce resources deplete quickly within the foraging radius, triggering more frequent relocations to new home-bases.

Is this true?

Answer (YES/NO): YES